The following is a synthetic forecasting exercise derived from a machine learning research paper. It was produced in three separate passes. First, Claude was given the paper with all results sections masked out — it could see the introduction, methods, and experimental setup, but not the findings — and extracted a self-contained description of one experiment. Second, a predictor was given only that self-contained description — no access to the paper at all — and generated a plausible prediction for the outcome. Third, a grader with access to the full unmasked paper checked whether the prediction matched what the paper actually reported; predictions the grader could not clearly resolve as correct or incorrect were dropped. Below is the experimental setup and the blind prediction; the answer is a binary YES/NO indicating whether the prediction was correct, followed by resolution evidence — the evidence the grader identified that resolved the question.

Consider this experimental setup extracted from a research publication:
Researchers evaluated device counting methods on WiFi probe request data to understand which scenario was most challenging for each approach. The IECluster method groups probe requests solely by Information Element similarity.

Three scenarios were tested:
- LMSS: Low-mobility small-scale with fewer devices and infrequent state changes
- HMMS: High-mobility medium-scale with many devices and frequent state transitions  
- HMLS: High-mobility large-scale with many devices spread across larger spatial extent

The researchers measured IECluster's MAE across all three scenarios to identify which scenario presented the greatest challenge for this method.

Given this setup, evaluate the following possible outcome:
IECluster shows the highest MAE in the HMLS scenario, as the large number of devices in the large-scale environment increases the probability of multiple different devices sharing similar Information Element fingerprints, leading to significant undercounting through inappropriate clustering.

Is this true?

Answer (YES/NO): YES